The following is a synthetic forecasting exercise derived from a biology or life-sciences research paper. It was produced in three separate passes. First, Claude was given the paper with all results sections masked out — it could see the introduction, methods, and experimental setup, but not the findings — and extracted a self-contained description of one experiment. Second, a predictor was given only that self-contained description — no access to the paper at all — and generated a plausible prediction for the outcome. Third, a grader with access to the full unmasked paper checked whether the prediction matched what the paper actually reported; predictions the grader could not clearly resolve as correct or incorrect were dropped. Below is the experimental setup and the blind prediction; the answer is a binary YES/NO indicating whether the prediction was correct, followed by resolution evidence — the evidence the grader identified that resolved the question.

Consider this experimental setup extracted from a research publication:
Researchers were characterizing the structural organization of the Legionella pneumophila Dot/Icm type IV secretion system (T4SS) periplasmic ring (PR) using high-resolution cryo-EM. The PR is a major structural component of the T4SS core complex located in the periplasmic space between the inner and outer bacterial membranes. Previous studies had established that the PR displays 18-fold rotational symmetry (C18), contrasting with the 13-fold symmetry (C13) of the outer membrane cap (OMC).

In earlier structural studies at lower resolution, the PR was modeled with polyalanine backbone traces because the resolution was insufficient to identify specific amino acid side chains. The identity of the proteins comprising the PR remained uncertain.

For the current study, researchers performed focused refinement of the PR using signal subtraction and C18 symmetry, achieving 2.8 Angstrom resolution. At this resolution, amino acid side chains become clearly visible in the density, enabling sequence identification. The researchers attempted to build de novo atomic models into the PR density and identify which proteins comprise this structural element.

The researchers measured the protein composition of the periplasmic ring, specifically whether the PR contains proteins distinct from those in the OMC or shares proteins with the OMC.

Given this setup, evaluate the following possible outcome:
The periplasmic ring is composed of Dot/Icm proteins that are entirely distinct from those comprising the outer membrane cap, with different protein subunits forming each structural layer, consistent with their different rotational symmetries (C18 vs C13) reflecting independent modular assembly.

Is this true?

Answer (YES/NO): NO